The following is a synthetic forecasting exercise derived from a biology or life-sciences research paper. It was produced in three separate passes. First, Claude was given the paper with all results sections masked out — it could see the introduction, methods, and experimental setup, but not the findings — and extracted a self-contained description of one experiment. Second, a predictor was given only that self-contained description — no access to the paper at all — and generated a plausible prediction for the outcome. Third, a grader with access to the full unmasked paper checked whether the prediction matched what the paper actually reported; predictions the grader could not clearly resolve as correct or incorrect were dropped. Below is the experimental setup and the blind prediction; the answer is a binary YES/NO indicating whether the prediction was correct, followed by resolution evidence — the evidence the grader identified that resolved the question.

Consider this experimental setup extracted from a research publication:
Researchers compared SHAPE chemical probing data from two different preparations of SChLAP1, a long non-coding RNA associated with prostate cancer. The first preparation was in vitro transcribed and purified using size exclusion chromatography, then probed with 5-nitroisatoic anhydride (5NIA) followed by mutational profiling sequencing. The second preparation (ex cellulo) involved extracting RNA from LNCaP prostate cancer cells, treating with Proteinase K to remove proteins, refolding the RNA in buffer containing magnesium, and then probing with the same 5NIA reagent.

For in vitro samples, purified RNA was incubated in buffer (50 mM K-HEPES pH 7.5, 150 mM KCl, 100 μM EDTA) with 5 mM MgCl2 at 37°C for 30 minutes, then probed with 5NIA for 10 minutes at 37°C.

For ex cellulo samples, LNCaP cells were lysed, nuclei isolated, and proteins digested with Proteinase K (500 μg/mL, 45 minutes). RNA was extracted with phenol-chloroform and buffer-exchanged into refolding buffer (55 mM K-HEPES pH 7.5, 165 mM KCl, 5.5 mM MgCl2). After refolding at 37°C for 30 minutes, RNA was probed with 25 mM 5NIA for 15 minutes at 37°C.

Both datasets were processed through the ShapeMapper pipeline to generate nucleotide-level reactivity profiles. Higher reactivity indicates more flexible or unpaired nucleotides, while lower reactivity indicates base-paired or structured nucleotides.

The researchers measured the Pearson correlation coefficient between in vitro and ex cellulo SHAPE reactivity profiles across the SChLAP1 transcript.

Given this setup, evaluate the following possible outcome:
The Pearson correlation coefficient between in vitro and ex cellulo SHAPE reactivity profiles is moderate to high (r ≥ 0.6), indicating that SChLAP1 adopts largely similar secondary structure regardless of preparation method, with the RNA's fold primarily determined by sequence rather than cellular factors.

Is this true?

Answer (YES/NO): NO